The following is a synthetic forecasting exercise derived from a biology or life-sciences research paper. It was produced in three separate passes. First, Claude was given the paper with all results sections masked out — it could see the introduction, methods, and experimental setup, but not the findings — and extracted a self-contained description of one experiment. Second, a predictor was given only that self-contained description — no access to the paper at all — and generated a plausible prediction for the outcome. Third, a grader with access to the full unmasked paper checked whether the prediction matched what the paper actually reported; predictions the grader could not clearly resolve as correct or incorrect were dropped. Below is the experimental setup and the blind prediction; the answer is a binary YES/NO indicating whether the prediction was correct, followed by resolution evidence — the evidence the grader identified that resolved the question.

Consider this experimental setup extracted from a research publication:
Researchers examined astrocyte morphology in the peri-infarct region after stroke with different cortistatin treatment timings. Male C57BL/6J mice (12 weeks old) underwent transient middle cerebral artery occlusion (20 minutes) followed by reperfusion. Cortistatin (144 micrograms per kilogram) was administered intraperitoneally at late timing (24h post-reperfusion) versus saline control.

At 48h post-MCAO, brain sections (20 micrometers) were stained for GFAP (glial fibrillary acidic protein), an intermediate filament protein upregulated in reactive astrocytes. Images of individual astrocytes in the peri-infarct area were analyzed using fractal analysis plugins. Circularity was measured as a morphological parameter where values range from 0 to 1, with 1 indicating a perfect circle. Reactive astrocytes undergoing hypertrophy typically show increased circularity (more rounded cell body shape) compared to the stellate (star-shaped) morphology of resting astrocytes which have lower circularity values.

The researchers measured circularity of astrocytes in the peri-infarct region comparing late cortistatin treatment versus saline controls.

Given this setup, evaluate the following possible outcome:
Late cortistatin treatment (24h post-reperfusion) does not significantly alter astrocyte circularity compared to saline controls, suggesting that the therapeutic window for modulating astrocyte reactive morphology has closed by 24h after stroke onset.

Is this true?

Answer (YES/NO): NO